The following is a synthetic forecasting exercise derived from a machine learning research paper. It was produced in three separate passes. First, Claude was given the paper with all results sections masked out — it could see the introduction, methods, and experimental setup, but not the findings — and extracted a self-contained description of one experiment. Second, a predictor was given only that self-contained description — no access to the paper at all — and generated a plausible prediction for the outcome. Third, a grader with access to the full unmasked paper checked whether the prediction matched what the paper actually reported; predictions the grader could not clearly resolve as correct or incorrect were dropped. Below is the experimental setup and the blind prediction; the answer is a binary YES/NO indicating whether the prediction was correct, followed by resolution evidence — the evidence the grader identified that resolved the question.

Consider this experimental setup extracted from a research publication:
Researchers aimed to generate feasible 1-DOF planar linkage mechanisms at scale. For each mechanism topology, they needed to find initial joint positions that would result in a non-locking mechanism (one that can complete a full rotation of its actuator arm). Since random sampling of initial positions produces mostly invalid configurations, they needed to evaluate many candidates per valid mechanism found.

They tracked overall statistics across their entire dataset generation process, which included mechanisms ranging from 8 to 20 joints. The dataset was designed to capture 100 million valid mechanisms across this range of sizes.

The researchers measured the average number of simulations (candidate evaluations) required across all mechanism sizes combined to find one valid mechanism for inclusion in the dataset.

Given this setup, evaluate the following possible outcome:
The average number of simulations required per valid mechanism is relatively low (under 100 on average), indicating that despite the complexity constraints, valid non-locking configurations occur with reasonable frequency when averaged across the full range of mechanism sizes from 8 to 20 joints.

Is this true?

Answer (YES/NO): NO